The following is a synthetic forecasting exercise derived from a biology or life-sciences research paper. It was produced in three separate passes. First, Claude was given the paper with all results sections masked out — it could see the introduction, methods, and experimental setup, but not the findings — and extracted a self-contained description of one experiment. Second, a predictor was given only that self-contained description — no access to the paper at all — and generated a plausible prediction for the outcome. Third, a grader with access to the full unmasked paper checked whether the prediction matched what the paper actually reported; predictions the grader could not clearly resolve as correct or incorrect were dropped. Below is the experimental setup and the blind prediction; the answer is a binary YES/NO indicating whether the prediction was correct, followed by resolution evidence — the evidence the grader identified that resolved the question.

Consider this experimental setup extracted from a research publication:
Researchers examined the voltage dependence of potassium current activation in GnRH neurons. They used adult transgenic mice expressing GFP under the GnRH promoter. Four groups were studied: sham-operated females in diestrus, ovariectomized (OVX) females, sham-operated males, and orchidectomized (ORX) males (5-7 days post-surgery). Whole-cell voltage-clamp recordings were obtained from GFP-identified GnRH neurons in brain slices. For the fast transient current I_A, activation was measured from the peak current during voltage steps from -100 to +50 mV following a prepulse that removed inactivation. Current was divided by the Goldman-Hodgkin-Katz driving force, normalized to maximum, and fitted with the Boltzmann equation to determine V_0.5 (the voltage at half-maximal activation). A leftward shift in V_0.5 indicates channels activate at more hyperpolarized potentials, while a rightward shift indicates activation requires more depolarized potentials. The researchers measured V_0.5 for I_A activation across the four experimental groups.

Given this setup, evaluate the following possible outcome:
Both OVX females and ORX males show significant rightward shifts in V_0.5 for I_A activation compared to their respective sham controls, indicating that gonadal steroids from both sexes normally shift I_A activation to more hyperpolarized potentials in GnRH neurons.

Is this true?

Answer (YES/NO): NO